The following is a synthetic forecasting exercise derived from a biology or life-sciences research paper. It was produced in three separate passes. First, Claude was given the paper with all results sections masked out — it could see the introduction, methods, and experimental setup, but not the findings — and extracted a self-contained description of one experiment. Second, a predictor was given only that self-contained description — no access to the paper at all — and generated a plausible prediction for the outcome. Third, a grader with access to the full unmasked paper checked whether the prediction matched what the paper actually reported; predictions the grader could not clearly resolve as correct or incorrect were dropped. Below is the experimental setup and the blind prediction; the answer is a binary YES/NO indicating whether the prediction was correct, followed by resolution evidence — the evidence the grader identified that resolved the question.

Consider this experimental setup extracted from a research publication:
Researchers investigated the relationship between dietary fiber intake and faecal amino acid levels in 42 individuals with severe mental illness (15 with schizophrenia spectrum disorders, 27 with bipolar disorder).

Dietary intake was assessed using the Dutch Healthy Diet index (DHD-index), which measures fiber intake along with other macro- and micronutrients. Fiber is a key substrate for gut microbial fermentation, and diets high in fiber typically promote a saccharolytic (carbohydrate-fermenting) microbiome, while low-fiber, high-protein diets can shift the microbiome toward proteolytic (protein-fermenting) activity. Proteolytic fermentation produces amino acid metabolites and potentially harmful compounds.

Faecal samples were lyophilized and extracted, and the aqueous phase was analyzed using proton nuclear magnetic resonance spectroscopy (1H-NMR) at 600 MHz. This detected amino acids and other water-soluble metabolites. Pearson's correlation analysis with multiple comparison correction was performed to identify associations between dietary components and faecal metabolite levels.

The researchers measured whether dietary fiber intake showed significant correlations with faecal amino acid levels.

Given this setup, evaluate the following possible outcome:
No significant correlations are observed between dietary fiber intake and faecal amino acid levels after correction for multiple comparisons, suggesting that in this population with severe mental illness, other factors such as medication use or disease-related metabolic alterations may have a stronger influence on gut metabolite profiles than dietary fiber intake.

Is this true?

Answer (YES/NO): YES